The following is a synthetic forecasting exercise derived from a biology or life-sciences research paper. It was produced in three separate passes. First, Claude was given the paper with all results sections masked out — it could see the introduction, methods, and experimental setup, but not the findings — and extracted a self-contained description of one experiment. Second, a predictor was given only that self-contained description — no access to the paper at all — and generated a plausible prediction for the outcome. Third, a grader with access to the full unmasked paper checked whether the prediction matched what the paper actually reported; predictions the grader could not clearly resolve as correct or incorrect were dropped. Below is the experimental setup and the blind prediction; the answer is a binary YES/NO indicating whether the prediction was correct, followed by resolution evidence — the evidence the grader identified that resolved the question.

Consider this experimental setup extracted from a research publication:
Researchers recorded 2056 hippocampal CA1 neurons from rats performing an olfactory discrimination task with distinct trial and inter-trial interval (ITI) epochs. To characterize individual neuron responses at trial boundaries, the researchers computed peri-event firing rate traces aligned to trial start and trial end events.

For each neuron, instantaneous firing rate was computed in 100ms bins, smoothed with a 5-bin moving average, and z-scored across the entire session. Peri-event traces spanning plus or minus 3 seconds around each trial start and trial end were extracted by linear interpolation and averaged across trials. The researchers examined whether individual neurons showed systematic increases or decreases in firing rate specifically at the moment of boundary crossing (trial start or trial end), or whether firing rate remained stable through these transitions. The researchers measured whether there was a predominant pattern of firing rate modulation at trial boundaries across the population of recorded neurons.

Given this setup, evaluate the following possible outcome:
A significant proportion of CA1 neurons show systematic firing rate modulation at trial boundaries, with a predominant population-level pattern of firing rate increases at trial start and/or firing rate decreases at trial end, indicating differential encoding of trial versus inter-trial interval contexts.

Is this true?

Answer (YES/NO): NO